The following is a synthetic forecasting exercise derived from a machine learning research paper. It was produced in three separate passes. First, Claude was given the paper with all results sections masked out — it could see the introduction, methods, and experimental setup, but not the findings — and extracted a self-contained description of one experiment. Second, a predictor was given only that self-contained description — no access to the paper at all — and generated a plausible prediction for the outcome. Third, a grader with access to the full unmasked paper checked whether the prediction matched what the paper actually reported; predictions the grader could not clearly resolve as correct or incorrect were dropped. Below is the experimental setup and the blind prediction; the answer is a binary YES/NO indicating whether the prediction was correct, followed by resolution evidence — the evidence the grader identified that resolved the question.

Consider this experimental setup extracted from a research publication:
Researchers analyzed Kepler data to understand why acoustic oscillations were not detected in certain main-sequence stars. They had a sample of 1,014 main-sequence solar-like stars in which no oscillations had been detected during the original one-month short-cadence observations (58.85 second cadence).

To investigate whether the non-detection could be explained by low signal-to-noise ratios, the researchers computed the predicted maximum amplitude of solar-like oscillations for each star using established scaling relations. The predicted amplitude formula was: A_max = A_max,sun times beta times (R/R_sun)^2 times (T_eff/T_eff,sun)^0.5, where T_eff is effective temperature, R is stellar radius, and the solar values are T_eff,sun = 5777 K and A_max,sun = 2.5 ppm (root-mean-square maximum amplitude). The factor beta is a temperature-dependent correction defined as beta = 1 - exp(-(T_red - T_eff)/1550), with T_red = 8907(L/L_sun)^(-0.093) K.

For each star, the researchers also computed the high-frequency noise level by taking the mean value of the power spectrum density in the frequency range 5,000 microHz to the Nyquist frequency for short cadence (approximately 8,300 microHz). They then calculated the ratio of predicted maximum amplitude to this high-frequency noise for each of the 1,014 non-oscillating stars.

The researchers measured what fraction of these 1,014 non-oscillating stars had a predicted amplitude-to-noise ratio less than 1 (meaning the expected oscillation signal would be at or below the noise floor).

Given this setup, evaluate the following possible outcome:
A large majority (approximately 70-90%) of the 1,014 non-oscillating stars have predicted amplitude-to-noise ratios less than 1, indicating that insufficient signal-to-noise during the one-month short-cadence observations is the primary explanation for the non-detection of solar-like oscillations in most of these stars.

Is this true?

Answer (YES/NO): NO